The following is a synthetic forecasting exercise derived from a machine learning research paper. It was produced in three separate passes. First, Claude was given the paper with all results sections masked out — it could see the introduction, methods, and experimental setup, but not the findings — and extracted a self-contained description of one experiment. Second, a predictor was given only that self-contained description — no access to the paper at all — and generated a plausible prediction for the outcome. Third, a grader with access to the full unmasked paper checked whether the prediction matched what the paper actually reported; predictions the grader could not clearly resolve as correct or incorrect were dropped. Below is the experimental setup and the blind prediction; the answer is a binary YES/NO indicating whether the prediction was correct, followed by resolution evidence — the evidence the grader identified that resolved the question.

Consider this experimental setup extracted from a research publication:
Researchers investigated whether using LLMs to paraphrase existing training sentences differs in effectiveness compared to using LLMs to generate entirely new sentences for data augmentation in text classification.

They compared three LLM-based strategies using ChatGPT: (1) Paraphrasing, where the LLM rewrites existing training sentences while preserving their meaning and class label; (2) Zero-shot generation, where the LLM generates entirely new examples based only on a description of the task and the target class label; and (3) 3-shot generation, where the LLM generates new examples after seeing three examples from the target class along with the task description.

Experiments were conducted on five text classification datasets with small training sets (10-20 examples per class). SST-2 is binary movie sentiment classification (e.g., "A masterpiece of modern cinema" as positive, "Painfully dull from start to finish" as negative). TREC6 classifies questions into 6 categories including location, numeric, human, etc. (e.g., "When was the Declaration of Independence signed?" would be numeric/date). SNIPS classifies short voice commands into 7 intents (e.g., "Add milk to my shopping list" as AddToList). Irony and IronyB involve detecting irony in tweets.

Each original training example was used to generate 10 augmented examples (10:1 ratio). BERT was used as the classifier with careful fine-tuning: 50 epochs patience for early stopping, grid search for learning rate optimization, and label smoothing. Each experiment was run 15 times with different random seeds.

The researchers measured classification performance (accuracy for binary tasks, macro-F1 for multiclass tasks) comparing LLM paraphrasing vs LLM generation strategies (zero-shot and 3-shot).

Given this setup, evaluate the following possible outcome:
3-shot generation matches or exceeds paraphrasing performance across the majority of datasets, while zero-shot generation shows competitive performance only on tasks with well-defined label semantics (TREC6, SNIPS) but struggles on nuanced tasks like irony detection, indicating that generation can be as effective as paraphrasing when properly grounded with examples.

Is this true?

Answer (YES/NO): NO